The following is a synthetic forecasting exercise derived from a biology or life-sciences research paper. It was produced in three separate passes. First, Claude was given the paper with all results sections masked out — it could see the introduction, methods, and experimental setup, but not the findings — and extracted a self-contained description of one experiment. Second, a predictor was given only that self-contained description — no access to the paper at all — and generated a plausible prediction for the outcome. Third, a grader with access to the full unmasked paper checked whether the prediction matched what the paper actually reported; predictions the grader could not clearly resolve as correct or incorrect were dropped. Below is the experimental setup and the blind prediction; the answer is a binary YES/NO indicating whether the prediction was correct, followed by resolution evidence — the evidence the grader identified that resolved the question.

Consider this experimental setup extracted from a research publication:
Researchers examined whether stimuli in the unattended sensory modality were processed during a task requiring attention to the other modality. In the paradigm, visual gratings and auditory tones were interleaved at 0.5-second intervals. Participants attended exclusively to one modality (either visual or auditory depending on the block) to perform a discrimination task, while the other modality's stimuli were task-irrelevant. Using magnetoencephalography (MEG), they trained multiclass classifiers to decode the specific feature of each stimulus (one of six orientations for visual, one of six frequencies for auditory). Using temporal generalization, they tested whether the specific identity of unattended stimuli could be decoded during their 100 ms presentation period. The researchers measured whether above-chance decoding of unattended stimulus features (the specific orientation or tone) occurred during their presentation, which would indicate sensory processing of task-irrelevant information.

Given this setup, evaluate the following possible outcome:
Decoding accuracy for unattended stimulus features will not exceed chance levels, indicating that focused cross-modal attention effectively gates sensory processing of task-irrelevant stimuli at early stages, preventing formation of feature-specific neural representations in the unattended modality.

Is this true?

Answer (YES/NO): NO